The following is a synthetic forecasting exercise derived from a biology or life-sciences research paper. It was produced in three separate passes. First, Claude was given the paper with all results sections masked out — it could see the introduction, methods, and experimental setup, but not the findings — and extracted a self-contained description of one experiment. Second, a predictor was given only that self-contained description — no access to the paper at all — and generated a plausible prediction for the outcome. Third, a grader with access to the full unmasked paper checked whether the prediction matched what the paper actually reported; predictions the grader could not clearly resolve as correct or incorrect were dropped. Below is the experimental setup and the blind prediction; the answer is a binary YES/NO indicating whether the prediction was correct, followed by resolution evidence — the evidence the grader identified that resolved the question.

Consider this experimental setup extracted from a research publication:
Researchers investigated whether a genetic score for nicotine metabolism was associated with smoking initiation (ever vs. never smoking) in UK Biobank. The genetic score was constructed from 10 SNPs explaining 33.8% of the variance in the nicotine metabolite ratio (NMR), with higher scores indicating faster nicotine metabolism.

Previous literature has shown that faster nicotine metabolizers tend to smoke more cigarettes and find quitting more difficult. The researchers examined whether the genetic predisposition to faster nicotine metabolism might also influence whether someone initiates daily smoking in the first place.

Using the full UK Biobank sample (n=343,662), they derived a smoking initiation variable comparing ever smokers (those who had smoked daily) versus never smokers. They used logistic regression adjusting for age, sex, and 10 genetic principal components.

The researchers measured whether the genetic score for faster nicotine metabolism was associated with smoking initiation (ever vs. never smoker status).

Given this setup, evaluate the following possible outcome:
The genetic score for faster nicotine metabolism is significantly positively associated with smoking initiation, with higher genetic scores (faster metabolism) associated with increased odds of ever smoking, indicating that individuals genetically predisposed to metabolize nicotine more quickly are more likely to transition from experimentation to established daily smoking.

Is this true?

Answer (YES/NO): NO